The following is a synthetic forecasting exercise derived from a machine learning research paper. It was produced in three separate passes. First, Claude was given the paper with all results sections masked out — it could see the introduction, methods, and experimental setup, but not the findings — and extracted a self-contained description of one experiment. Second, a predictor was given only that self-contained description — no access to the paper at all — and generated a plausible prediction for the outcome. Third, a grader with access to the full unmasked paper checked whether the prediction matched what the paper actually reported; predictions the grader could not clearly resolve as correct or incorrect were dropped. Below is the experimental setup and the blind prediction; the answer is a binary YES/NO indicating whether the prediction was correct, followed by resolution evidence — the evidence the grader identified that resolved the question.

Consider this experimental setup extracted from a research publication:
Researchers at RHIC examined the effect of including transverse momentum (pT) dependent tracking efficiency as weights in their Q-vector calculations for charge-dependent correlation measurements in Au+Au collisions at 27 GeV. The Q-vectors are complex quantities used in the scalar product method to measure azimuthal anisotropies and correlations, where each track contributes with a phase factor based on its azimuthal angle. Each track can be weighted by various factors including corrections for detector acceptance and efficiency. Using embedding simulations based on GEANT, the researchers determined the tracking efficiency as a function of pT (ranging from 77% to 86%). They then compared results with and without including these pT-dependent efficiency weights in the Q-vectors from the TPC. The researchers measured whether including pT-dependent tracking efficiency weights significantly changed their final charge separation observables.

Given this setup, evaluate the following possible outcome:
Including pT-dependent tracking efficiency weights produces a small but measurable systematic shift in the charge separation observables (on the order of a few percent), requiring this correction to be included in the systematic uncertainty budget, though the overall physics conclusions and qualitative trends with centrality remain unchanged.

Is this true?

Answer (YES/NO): NO